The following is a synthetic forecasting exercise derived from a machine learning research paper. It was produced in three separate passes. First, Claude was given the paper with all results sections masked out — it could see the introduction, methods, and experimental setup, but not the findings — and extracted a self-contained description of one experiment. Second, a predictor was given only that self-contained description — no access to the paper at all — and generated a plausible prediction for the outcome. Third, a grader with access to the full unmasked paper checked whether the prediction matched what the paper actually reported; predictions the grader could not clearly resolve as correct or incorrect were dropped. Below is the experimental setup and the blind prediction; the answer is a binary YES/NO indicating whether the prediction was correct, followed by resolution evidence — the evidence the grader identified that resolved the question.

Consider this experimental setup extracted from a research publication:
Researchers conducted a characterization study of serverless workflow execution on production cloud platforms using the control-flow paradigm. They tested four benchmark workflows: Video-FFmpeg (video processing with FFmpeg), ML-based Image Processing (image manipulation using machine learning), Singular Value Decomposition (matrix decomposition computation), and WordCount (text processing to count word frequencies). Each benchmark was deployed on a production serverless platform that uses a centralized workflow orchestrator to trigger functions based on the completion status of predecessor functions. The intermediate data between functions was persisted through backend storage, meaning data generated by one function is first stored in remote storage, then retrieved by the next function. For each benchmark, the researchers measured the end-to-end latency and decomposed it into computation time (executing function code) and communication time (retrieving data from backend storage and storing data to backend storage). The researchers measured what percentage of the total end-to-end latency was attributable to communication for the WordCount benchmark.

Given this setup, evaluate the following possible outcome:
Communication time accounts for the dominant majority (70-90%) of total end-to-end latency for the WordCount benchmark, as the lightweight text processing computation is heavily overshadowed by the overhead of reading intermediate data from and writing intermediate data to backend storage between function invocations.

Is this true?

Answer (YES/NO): YES